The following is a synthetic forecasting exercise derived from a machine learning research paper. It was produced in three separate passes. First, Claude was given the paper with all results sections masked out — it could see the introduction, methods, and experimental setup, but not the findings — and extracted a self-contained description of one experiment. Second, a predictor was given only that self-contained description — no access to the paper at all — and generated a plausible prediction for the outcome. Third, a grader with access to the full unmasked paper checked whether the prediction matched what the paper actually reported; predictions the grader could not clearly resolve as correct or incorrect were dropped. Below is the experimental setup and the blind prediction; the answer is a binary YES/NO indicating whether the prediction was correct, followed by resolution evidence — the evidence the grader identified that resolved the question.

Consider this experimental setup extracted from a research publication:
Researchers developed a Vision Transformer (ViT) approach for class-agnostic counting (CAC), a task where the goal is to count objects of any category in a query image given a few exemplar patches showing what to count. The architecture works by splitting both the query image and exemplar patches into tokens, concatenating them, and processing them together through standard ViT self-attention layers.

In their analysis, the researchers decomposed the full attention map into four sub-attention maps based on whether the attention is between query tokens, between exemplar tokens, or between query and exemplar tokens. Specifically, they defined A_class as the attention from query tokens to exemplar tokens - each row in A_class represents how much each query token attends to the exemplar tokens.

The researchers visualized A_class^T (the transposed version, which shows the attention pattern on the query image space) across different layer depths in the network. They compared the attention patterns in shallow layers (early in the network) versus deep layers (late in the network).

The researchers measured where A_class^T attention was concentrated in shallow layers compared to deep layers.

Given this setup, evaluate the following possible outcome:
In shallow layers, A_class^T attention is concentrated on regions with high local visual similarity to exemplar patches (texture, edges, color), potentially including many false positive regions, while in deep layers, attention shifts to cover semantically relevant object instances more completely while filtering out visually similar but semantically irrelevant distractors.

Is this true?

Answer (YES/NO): NO